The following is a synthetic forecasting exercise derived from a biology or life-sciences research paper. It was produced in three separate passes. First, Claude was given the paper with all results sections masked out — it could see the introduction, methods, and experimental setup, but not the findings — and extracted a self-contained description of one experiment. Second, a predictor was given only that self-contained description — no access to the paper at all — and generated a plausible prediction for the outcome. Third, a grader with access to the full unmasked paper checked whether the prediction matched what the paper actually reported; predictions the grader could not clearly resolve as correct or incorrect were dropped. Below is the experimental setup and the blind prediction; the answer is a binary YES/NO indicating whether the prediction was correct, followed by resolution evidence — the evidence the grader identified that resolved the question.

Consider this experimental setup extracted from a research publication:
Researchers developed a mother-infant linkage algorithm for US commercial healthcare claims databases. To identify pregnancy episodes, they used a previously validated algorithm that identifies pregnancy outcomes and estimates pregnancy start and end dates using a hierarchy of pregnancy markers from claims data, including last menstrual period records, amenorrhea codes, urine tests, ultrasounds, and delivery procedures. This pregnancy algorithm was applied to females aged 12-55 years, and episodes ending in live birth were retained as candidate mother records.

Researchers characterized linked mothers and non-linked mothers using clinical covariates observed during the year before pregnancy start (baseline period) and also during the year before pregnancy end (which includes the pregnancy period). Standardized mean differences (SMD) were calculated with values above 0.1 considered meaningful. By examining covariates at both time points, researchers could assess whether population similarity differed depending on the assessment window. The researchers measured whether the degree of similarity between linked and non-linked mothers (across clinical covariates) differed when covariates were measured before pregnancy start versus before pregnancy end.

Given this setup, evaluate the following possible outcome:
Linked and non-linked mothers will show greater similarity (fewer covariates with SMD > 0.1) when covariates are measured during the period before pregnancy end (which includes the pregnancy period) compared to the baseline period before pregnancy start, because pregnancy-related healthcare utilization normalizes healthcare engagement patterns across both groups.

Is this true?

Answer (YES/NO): NO